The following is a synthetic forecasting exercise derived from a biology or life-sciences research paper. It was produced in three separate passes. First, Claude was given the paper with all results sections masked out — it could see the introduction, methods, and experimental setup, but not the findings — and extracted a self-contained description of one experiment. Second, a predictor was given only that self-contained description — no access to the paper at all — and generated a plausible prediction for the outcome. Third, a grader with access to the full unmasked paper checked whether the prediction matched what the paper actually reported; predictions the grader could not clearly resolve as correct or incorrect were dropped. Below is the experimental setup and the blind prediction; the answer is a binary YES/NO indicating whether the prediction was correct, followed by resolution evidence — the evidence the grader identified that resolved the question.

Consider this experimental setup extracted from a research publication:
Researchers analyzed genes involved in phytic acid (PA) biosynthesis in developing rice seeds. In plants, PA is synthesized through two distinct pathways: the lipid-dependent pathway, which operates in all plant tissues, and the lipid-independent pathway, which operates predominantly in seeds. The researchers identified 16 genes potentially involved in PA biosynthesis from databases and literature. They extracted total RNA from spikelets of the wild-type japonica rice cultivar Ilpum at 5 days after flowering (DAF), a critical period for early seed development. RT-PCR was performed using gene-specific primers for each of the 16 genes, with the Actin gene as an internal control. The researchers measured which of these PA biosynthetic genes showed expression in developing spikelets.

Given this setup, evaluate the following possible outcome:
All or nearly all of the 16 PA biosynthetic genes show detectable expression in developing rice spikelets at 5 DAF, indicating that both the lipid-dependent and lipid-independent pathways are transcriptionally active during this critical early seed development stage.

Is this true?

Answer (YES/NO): NO